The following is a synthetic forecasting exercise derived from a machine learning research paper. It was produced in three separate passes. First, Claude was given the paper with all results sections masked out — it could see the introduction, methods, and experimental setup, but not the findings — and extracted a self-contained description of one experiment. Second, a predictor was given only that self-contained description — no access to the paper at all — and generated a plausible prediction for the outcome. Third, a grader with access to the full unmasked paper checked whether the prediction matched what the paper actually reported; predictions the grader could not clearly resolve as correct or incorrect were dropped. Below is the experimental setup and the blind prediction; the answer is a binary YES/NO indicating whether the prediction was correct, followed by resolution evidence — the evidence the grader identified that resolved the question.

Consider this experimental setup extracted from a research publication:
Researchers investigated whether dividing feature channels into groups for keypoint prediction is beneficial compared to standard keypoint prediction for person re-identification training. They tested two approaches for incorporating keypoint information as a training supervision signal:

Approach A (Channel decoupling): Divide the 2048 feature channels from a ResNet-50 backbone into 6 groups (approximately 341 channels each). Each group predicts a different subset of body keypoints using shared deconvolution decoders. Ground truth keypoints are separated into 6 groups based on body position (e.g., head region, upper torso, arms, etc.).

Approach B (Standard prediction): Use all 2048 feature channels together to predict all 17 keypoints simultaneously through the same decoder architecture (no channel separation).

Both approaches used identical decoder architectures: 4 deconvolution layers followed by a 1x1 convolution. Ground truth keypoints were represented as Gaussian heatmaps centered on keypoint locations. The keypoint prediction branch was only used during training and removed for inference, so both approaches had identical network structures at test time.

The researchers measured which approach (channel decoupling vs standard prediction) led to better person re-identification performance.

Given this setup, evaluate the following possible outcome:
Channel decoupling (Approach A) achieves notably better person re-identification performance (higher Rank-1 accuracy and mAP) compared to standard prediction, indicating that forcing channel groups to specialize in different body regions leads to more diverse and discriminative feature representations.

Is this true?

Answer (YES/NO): YES